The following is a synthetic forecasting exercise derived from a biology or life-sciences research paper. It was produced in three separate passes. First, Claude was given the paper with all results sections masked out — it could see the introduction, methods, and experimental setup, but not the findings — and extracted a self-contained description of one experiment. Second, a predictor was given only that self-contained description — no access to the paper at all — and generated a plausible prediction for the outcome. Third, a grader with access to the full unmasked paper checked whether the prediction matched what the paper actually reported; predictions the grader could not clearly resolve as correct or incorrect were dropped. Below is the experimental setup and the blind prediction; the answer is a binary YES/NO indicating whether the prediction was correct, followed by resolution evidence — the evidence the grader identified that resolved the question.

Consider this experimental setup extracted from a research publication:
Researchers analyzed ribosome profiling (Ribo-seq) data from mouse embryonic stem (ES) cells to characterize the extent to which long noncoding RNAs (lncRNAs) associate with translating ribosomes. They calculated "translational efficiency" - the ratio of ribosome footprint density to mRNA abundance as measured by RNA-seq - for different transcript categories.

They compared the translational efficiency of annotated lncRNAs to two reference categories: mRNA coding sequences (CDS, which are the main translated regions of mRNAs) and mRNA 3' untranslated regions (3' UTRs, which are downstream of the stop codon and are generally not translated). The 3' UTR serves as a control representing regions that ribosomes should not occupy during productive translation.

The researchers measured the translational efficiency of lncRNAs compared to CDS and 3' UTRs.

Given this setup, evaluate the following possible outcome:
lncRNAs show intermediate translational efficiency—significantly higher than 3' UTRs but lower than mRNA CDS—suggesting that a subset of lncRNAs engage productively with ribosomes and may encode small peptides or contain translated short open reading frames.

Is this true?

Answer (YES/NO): NO